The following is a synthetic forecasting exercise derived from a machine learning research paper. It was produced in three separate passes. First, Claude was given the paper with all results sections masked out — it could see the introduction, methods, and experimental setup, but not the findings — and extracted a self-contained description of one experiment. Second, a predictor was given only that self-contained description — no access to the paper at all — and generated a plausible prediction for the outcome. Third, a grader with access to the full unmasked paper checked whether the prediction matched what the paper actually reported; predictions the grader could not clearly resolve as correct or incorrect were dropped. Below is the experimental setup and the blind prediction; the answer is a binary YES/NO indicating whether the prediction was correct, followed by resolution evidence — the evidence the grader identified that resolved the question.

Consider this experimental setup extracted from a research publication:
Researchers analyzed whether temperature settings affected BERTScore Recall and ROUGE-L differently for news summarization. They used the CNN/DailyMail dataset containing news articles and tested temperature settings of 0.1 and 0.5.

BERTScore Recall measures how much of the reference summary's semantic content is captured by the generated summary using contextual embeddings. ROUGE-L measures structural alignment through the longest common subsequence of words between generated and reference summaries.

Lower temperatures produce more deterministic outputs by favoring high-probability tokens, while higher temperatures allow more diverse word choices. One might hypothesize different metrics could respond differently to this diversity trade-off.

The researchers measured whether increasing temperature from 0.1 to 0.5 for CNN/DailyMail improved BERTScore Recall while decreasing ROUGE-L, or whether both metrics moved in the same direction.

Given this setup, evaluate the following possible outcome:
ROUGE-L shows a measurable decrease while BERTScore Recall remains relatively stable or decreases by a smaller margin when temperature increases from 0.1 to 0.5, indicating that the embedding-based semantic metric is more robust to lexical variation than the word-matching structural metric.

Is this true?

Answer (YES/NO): NO